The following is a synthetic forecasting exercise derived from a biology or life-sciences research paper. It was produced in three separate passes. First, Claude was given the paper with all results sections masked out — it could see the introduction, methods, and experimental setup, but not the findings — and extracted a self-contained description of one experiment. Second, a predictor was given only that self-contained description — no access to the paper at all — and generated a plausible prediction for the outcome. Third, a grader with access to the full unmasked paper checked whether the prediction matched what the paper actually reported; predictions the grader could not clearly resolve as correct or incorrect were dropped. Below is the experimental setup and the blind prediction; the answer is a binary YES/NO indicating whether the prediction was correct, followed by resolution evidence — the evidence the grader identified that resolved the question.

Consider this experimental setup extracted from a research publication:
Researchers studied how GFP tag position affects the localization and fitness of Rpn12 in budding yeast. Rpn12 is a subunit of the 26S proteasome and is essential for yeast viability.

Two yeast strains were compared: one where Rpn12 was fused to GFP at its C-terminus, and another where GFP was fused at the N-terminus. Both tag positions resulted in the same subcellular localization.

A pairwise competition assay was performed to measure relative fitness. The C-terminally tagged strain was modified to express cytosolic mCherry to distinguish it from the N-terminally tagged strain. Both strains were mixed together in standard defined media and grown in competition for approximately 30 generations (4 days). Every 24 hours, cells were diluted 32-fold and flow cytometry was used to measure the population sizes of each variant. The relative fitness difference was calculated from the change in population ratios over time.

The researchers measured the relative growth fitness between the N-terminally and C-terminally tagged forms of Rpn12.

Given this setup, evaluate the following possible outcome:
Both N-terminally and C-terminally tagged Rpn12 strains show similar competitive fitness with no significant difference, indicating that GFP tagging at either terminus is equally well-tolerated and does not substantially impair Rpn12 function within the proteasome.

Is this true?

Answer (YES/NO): YES